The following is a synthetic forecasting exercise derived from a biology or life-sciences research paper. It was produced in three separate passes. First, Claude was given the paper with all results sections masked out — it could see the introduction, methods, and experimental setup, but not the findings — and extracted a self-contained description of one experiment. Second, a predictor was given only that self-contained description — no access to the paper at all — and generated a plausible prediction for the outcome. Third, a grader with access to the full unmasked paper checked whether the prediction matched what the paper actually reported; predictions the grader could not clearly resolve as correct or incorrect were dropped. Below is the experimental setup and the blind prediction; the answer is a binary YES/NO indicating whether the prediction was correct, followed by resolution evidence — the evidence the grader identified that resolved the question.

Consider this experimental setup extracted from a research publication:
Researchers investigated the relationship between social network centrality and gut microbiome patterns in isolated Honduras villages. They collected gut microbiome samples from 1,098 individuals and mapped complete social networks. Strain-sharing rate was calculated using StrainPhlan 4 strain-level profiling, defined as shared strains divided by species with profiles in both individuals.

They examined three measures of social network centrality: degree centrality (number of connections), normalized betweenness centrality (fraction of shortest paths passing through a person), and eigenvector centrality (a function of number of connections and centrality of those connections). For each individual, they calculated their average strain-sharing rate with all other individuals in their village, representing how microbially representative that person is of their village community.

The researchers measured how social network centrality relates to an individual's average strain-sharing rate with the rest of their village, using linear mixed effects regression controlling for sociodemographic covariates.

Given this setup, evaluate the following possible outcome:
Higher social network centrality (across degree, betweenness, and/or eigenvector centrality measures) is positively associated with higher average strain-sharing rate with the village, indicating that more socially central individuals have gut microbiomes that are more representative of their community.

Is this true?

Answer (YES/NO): YES